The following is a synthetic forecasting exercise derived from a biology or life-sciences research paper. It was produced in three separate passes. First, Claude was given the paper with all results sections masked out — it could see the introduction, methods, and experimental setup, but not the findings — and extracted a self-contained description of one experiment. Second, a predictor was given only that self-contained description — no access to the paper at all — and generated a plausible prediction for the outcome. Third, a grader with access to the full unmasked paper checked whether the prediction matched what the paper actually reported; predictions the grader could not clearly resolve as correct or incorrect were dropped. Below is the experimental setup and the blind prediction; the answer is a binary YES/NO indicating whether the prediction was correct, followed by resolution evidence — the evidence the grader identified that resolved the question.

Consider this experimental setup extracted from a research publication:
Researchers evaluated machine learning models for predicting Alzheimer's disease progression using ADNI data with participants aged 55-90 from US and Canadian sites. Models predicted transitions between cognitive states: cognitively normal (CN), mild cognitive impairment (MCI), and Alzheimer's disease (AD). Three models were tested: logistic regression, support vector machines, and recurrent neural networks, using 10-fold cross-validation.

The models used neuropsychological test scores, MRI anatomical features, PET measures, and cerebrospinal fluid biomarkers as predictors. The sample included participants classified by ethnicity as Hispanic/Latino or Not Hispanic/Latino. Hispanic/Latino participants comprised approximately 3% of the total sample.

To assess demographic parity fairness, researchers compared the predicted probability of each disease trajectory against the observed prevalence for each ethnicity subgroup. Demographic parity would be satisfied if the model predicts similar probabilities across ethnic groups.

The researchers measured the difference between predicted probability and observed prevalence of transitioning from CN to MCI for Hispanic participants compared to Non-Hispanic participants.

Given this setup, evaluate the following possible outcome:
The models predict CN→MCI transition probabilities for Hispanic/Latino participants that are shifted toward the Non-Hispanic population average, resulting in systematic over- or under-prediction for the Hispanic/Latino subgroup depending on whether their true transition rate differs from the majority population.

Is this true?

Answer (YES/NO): YES